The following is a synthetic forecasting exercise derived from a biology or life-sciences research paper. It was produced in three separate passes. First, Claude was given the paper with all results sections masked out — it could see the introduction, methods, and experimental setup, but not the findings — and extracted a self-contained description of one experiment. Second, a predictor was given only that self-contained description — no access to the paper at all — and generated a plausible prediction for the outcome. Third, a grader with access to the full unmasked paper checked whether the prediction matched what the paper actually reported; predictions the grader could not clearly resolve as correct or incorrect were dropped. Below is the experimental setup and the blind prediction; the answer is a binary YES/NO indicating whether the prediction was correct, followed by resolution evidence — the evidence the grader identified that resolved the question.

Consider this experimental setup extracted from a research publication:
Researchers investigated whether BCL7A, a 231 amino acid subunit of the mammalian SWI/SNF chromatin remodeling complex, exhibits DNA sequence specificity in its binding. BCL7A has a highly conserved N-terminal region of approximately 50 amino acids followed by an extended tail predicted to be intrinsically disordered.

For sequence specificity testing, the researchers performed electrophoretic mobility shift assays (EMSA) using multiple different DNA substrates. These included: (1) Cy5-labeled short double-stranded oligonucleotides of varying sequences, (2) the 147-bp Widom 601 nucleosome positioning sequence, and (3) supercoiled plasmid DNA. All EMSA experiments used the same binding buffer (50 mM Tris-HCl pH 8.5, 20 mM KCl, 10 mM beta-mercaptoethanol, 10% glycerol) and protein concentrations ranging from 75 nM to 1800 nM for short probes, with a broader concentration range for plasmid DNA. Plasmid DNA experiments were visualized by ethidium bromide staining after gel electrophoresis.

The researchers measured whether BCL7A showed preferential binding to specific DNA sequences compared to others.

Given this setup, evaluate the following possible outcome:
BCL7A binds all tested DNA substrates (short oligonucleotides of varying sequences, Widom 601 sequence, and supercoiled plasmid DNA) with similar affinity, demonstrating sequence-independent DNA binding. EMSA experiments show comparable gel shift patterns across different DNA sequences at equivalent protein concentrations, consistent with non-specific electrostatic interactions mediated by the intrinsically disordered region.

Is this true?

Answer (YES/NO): NO